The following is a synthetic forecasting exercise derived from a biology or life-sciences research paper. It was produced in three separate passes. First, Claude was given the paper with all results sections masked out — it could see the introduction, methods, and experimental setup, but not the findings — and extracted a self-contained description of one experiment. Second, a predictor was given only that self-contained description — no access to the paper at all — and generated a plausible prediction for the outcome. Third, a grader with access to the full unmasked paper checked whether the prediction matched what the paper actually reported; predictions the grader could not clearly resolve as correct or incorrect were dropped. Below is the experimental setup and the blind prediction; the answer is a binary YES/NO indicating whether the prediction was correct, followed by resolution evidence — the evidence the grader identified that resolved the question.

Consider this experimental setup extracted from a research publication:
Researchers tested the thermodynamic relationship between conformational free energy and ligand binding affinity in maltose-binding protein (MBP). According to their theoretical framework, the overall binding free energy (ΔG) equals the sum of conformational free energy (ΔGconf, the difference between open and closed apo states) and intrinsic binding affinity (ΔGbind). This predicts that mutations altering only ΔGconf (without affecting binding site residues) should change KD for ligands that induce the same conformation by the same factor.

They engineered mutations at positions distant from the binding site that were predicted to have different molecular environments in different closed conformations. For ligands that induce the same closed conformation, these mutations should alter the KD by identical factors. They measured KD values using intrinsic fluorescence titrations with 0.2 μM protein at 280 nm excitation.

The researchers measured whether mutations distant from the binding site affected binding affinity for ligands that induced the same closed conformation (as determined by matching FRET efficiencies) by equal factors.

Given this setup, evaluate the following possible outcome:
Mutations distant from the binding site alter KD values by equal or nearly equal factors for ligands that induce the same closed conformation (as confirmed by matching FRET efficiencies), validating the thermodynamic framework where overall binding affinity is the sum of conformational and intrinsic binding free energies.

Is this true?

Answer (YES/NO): YES